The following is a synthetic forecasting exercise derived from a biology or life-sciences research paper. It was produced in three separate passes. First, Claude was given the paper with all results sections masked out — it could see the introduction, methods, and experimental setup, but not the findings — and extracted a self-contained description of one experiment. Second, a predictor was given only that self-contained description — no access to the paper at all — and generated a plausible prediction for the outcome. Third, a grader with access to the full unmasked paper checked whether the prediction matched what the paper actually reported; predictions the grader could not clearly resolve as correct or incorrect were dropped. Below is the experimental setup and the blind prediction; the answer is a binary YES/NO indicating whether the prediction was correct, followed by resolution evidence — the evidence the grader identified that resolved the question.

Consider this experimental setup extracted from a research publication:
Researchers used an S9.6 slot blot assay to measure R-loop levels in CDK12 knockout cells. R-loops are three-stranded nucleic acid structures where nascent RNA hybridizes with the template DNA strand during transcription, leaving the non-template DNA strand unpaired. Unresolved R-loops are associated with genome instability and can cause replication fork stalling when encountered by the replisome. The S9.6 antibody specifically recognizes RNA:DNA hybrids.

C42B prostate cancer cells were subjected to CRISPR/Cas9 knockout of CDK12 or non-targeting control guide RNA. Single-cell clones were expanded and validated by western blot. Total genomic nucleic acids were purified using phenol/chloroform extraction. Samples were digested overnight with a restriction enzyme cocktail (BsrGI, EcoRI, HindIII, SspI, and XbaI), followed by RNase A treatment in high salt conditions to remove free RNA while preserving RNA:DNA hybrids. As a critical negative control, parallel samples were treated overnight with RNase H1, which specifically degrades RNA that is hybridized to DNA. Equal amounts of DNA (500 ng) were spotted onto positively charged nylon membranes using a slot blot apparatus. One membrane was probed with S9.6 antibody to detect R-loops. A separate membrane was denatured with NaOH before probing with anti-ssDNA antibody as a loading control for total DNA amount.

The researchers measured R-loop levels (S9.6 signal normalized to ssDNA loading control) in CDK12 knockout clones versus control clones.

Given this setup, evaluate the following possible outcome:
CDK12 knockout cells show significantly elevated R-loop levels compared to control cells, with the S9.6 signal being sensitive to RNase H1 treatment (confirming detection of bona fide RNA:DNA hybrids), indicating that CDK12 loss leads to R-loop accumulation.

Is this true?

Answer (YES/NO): YES